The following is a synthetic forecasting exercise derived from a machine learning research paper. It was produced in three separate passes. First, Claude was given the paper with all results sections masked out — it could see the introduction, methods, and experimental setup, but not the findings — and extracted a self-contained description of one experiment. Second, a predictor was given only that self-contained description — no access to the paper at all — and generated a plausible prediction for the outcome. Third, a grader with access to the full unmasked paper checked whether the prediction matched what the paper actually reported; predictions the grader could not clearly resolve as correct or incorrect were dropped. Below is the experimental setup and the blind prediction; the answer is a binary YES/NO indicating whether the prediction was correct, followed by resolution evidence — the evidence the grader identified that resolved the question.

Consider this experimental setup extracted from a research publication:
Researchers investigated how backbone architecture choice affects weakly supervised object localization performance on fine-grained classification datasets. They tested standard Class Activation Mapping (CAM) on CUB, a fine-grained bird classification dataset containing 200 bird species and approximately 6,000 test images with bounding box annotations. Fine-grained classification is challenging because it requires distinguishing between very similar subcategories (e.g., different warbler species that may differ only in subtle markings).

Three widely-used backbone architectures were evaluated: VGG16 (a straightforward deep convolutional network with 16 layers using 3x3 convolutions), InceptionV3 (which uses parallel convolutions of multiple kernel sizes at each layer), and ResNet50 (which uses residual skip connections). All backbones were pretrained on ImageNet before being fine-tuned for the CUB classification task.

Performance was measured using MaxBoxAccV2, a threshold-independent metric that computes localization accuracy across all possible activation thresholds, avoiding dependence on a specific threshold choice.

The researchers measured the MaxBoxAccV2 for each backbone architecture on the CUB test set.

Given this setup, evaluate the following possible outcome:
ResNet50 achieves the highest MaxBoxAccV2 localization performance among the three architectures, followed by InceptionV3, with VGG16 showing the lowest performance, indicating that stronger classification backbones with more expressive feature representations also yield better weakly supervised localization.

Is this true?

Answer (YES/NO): NO